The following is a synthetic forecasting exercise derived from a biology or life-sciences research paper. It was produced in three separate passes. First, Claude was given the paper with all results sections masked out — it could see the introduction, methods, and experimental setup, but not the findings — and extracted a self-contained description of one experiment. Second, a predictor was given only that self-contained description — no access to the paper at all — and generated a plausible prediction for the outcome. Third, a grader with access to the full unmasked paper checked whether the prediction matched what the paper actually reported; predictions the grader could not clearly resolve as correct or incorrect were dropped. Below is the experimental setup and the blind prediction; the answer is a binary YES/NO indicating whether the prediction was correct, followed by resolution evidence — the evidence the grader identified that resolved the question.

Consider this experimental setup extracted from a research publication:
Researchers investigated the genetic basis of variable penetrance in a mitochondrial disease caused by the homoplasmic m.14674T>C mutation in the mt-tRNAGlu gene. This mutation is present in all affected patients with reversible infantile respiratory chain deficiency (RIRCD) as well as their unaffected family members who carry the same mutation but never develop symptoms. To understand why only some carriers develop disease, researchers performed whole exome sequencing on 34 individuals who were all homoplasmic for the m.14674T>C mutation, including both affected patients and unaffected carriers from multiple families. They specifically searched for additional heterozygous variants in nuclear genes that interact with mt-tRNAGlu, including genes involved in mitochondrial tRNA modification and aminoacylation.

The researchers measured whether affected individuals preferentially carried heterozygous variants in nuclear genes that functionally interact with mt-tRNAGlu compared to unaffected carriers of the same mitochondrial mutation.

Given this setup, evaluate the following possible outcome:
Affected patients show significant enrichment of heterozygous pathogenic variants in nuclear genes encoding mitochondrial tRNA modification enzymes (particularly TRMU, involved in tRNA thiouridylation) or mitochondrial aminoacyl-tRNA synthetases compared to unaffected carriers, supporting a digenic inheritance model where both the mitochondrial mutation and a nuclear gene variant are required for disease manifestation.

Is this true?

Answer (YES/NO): YES